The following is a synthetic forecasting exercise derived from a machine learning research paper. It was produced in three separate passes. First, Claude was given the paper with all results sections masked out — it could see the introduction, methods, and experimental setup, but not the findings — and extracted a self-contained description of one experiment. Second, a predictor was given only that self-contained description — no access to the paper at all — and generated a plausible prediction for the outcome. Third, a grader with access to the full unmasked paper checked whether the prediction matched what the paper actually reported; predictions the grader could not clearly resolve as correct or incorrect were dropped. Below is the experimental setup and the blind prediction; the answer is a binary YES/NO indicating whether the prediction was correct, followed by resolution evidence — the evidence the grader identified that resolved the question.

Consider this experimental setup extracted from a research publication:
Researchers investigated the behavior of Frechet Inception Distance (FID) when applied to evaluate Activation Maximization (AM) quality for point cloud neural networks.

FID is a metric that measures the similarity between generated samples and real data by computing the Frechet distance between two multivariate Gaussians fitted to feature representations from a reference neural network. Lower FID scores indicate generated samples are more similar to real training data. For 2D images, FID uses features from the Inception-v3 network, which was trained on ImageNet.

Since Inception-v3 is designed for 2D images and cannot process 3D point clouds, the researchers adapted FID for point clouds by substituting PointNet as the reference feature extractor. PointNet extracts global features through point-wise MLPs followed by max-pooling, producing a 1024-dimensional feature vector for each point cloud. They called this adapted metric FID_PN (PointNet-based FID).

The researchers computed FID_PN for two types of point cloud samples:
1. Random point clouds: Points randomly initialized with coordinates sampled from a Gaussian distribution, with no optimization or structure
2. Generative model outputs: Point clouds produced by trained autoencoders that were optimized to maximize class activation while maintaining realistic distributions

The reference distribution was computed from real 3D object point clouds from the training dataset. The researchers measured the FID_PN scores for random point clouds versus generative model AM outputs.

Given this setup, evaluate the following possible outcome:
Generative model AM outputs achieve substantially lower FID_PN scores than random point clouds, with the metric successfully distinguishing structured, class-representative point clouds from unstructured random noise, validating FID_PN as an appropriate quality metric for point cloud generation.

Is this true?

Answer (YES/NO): NO